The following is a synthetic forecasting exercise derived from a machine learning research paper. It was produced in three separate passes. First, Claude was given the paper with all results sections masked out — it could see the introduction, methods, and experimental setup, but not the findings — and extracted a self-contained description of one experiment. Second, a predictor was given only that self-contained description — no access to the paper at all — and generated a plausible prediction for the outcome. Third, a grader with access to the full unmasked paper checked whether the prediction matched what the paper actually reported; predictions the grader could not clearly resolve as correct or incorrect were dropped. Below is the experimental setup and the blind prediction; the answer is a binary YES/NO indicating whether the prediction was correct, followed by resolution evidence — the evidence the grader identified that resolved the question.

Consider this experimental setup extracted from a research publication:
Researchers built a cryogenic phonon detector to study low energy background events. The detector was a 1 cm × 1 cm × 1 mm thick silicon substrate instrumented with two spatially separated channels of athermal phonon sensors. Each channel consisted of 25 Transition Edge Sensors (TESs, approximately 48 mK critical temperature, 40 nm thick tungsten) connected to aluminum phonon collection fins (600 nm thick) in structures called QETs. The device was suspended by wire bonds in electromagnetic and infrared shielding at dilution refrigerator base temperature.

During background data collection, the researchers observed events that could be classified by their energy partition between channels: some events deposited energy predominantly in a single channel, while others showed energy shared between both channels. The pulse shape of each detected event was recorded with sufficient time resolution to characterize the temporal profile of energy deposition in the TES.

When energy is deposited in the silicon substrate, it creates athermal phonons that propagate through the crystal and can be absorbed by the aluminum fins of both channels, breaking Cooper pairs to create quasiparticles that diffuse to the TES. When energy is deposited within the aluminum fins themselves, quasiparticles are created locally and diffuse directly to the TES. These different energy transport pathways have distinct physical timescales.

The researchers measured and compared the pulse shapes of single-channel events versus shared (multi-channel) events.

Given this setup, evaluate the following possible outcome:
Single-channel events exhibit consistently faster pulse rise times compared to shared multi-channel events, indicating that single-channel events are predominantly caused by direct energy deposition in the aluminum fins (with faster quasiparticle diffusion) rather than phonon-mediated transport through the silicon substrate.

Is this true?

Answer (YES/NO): YES